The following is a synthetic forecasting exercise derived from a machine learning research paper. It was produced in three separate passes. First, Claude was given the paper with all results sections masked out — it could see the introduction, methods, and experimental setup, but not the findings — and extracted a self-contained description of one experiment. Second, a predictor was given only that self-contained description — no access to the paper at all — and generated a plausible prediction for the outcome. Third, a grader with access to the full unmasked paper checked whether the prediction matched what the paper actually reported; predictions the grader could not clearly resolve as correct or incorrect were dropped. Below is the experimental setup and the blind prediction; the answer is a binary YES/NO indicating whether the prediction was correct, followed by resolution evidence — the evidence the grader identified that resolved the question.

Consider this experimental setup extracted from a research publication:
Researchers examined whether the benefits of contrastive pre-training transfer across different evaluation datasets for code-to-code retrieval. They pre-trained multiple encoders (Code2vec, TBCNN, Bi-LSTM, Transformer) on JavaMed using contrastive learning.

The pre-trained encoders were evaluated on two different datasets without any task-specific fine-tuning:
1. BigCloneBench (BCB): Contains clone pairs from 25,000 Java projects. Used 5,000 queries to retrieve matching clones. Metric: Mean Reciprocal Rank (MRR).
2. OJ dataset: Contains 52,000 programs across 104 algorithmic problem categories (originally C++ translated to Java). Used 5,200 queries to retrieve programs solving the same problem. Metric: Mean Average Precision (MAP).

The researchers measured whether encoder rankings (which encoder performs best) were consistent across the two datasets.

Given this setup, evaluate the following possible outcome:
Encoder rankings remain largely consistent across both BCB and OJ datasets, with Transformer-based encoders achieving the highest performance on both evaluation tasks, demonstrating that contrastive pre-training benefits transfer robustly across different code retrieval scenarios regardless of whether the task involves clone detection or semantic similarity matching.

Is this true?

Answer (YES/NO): NO